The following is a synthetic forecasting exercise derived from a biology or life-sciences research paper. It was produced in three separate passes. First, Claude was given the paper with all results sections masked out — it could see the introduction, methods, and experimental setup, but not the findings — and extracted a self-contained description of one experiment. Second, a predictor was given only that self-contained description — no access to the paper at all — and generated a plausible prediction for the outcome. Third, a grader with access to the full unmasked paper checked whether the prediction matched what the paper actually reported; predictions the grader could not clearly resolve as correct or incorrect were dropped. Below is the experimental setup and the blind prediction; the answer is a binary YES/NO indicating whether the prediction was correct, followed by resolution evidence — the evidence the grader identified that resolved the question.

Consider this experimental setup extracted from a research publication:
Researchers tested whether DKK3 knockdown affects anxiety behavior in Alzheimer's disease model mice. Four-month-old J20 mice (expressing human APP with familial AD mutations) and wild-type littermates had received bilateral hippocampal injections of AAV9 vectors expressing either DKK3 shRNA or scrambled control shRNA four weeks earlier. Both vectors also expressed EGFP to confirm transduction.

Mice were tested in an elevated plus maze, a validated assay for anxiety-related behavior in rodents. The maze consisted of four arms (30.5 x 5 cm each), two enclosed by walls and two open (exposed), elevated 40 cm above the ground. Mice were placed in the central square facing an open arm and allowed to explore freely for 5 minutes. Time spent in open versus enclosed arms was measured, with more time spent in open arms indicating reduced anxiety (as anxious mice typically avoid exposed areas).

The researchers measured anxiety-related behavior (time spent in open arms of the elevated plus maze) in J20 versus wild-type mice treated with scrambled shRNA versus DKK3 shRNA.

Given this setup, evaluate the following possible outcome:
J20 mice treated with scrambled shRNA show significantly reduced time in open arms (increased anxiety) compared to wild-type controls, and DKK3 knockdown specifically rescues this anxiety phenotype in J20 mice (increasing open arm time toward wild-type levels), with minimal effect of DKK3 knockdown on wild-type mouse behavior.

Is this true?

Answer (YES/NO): NO